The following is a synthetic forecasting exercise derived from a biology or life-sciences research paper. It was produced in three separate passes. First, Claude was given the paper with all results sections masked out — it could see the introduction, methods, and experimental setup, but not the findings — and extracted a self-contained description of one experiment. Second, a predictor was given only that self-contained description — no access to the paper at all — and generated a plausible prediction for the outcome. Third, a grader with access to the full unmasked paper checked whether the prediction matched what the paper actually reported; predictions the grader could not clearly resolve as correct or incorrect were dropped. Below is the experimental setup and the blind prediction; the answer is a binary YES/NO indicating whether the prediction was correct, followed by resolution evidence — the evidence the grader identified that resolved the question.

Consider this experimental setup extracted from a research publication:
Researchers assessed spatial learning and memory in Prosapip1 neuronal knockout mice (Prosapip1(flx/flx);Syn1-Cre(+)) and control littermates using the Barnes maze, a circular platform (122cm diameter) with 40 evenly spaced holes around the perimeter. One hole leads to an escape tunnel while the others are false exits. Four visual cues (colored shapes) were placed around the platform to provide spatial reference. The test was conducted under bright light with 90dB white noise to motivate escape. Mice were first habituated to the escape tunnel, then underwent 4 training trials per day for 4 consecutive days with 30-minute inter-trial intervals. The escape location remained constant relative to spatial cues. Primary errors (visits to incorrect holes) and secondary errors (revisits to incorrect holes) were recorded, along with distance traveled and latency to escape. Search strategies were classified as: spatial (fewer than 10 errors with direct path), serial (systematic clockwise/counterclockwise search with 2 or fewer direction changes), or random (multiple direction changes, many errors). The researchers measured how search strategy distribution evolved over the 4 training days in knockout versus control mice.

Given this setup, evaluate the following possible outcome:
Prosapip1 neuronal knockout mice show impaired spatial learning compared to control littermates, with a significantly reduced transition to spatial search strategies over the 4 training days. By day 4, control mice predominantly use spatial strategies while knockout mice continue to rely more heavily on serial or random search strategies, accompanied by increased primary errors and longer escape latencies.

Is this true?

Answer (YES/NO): YES